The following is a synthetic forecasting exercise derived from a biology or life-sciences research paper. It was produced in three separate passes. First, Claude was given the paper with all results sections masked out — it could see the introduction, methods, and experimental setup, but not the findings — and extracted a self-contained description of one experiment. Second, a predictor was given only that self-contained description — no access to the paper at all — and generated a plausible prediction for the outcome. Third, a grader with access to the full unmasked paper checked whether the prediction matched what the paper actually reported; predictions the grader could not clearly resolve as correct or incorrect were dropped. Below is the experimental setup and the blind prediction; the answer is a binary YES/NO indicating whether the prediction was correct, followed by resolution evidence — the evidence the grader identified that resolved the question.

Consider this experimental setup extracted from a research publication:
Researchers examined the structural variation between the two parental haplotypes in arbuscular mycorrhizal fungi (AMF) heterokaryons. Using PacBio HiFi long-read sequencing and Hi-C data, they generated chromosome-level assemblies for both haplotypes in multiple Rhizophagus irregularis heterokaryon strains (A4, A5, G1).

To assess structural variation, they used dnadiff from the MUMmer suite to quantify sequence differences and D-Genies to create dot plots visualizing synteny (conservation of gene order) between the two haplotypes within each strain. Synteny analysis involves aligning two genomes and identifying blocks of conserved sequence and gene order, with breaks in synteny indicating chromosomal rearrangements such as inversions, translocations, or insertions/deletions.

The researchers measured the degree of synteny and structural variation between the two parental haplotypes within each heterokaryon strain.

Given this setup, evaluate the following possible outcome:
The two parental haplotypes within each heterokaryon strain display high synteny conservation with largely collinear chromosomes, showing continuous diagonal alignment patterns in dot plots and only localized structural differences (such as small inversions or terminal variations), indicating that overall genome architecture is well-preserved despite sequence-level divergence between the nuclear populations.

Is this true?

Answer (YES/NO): NO